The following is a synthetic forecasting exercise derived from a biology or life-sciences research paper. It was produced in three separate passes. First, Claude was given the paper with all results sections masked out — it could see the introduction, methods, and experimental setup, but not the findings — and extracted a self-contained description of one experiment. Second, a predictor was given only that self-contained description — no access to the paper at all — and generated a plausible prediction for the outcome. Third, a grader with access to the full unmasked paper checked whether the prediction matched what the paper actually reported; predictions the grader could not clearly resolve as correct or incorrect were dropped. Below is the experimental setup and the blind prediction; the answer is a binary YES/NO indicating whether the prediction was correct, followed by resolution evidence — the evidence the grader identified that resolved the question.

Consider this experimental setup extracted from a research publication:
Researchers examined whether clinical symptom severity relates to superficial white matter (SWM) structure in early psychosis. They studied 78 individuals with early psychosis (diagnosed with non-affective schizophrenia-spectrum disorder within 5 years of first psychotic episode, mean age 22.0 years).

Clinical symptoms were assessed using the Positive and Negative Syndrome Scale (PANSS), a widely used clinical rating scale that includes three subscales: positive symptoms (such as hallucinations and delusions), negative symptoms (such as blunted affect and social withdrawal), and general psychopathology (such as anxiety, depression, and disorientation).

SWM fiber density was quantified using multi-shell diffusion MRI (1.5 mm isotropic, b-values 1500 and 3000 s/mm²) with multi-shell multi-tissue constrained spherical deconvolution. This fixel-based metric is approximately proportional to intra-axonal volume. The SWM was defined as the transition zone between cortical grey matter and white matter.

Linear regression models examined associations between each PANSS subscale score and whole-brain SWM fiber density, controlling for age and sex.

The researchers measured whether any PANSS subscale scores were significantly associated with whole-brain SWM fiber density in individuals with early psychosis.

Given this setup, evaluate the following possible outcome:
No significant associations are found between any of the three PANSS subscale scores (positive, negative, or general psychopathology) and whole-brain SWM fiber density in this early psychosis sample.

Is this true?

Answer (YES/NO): YES